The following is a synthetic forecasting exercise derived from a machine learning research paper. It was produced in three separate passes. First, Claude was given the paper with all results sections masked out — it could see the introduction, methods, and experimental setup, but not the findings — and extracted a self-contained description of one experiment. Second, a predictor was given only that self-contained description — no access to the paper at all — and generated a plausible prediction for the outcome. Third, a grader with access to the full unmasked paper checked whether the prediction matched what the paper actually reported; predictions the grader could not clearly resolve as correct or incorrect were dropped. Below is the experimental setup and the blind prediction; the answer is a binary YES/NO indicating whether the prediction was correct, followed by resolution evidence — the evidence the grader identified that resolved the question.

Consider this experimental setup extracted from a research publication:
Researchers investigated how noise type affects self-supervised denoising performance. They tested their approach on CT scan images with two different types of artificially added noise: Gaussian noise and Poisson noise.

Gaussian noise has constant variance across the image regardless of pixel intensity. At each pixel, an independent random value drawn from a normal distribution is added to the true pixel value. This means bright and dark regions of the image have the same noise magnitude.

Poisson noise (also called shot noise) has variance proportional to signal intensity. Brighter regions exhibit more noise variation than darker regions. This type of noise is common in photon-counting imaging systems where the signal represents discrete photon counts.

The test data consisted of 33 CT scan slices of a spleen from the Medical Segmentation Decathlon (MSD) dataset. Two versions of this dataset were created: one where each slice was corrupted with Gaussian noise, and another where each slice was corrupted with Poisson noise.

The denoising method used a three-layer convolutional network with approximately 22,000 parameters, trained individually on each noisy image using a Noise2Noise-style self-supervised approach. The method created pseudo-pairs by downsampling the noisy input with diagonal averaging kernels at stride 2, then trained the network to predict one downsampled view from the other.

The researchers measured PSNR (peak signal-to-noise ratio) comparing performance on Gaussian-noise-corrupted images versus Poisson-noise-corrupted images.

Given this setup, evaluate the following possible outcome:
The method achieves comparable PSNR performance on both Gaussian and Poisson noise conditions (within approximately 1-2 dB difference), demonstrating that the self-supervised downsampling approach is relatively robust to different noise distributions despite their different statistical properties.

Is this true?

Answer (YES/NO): NO